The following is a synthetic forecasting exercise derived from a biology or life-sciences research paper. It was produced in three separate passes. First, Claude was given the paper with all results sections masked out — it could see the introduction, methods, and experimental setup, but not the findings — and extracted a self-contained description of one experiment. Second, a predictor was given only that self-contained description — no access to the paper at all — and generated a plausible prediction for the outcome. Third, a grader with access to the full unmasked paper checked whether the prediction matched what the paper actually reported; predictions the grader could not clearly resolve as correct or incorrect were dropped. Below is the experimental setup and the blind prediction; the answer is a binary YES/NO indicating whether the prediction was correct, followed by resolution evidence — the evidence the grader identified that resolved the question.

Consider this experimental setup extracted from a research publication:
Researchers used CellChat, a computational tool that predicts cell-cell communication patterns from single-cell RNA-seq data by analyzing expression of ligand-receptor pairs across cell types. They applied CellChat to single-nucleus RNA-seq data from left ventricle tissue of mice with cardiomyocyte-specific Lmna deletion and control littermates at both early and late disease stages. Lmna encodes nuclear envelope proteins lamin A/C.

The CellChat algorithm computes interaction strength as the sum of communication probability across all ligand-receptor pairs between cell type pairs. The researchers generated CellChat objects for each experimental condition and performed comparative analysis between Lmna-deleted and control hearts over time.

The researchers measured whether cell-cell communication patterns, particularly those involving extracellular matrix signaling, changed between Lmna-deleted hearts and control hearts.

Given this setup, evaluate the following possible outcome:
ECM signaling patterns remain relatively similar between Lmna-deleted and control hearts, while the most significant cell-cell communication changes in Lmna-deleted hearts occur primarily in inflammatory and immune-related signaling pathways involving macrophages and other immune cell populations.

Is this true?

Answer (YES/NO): NO